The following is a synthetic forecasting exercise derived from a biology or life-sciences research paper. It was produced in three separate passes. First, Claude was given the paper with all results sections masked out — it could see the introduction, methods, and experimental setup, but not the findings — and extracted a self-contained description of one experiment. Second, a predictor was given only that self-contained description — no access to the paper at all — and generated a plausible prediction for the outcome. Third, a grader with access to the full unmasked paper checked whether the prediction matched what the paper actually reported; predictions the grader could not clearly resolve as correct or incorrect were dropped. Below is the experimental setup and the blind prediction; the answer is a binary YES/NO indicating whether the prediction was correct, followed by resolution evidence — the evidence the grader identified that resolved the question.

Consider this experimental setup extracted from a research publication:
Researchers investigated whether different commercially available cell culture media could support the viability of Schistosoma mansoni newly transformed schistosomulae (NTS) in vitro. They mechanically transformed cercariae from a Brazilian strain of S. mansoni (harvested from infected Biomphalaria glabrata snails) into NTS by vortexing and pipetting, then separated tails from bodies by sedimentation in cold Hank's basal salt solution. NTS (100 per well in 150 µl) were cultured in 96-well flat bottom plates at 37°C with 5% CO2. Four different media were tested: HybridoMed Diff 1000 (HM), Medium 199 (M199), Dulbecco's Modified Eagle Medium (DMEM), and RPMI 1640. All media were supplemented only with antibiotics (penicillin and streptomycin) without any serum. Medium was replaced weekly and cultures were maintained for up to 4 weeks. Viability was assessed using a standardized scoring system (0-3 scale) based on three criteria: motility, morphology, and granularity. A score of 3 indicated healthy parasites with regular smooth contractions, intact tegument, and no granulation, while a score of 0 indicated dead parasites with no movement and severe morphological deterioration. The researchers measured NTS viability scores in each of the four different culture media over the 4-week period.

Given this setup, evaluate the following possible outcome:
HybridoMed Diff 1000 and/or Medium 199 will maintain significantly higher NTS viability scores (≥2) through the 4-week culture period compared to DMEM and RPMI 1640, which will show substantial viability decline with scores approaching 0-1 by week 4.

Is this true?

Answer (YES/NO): NO